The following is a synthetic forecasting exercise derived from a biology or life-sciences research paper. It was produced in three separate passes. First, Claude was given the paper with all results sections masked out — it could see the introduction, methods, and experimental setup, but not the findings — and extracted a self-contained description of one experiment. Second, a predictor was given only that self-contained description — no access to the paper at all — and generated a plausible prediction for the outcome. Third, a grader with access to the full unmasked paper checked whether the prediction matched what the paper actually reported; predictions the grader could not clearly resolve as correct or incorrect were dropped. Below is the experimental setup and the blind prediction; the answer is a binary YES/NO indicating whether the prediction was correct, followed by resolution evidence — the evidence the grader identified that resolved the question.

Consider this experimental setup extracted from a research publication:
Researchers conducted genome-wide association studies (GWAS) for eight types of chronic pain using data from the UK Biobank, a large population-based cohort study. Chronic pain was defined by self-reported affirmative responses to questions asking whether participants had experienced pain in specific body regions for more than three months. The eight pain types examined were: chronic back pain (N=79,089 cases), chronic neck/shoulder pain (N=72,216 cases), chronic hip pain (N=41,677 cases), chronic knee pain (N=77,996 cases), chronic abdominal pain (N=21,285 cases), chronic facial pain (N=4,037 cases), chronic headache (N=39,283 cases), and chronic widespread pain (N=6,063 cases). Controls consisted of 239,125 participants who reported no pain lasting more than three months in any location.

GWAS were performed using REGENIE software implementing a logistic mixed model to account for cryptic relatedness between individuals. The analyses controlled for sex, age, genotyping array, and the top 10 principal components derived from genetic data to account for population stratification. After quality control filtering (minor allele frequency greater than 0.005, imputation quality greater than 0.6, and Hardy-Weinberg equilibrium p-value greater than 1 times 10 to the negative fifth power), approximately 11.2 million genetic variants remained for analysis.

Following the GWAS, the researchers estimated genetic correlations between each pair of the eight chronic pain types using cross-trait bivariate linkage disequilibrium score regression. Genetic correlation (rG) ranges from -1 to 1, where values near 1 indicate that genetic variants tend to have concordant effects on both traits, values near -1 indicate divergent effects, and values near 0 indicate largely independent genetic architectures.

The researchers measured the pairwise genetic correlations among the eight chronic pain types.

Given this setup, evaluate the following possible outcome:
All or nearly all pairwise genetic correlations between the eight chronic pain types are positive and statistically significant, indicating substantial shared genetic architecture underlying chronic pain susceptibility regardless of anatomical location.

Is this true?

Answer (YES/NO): YES